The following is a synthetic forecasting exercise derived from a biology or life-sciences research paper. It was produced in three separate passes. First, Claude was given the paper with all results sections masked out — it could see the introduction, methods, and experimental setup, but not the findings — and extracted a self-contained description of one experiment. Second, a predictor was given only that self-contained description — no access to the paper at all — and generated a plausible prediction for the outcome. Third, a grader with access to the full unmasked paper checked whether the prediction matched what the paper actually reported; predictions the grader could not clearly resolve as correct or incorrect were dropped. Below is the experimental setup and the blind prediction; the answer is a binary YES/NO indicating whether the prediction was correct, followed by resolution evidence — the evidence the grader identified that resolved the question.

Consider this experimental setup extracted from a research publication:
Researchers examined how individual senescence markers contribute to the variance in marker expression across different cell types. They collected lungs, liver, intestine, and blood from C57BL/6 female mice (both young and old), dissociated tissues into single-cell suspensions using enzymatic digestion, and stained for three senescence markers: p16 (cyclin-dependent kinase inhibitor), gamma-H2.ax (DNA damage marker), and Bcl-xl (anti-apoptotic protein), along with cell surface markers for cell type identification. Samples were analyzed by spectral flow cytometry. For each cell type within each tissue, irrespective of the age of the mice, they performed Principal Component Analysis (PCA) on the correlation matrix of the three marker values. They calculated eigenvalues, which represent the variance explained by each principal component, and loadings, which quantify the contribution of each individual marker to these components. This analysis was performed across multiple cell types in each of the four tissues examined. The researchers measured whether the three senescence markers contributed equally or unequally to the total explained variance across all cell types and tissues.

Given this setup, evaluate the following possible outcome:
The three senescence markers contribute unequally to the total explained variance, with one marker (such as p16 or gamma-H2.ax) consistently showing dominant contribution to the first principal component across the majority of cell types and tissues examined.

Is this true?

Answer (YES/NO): NO